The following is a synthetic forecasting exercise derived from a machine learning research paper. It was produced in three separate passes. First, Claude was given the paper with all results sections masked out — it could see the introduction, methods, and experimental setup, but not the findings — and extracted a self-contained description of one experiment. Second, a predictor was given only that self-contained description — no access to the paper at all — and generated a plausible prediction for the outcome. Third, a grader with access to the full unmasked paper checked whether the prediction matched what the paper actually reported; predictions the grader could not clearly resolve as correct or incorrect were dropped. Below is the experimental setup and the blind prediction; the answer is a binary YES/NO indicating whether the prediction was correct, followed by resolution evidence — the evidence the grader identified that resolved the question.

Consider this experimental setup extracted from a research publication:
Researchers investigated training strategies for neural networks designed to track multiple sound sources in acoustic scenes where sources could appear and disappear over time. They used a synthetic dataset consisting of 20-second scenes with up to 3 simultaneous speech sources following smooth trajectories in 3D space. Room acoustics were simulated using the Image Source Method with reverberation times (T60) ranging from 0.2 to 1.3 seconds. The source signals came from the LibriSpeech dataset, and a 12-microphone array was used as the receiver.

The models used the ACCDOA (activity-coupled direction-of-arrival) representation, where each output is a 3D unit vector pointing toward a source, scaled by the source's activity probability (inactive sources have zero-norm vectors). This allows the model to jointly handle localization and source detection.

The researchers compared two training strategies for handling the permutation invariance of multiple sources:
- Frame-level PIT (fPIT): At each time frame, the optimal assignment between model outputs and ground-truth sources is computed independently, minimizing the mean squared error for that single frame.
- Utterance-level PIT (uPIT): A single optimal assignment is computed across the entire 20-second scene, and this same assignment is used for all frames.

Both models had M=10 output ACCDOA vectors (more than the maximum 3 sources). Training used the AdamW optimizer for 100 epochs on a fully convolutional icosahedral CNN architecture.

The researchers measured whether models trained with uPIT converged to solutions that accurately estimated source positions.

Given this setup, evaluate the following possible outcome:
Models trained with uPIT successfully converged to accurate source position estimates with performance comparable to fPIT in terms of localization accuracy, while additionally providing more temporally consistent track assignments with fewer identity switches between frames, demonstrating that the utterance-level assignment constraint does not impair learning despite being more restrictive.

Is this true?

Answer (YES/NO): NO